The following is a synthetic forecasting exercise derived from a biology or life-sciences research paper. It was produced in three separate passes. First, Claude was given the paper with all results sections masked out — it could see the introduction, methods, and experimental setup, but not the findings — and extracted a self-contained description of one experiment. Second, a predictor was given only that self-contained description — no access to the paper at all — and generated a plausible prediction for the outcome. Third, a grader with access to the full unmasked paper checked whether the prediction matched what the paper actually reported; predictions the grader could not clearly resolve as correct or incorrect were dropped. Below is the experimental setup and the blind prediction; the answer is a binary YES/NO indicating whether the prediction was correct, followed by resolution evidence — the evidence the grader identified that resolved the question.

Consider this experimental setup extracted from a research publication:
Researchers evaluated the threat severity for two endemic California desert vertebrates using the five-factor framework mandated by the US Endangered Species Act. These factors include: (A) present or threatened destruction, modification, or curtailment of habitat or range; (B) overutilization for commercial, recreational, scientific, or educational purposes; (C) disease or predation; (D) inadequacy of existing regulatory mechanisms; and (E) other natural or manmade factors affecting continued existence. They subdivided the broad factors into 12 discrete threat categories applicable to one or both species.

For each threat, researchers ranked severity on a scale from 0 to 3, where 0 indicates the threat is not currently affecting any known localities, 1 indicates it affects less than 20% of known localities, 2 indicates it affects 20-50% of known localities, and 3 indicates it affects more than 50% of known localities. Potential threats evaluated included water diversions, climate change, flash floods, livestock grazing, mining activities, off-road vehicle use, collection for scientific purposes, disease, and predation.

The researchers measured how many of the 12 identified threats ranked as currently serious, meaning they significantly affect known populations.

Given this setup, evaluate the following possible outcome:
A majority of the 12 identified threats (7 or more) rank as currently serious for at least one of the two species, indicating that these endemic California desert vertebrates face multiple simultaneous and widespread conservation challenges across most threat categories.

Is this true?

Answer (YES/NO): NO